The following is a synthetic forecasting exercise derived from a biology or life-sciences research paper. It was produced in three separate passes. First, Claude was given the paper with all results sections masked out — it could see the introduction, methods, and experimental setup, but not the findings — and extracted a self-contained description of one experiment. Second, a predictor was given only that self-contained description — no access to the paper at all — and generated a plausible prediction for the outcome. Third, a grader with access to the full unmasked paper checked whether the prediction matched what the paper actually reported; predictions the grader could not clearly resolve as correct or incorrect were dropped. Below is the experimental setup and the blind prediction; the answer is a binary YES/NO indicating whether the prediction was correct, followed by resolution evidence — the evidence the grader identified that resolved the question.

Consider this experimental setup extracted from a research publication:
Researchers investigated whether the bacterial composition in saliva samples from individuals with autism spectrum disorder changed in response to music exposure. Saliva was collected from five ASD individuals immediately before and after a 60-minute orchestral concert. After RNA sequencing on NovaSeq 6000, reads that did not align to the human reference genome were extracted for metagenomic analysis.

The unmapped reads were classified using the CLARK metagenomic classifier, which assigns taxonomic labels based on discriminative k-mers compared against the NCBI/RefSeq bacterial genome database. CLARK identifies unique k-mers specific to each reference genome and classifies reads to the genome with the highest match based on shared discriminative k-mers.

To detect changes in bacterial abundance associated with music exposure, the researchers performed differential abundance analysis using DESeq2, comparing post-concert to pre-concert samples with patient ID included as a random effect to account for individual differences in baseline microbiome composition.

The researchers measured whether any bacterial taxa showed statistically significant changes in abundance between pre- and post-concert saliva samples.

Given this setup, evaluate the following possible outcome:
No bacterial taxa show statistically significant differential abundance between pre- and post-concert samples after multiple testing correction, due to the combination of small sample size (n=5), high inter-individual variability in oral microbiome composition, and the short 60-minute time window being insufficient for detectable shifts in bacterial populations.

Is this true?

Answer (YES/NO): YES